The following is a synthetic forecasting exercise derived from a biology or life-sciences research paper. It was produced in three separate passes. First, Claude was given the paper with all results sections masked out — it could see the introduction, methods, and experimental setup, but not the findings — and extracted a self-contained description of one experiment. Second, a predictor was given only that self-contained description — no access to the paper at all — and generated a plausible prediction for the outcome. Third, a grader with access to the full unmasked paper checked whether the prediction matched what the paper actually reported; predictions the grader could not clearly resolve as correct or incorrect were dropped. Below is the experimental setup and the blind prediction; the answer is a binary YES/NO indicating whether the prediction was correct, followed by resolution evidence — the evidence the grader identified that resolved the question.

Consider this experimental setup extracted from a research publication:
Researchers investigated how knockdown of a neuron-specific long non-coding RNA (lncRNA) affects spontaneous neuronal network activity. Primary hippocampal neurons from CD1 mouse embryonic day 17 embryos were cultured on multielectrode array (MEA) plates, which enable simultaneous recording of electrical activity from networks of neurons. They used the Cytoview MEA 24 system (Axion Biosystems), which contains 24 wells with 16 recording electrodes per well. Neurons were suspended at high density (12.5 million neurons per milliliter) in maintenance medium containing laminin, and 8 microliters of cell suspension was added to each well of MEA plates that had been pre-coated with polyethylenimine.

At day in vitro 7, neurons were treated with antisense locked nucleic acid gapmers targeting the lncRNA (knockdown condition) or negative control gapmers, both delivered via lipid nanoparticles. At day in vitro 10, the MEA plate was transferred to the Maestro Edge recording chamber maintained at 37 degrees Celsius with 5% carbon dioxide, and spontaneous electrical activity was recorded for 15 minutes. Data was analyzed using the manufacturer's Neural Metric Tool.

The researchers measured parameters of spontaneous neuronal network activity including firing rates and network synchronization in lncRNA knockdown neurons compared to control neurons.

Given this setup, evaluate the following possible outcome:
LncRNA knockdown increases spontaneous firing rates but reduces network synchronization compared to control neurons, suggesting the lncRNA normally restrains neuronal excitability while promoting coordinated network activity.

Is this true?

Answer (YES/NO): NO